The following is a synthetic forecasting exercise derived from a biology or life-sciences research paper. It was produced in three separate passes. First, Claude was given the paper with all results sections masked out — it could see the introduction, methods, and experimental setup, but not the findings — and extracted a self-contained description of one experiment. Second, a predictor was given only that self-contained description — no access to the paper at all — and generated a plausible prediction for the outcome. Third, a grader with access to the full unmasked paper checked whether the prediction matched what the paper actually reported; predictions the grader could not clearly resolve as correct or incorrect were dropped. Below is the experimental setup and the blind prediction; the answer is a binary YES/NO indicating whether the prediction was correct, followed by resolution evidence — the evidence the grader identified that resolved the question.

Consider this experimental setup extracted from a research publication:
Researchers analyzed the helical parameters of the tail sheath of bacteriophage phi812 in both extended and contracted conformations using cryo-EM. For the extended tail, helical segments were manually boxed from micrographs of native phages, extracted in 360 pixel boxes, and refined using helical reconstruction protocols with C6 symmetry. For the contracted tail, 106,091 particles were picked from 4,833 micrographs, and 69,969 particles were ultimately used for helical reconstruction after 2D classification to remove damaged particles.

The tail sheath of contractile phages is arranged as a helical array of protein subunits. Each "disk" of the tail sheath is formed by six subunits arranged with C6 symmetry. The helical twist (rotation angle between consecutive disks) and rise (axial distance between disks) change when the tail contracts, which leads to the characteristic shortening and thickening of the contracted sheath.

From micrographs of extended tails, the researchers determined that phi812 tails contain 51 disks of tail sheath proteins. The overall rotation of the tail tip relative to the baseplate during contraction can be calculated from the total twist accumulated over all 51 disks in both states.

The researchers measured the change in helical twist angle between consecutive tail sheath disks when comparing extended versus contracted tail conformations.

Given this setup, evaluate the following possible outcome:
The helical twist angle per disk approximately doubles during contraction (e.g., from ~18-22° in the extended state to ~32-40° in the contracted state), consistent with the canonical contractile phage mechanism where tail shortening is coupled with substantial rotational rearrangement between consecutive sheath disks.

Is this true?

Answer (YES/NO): NO